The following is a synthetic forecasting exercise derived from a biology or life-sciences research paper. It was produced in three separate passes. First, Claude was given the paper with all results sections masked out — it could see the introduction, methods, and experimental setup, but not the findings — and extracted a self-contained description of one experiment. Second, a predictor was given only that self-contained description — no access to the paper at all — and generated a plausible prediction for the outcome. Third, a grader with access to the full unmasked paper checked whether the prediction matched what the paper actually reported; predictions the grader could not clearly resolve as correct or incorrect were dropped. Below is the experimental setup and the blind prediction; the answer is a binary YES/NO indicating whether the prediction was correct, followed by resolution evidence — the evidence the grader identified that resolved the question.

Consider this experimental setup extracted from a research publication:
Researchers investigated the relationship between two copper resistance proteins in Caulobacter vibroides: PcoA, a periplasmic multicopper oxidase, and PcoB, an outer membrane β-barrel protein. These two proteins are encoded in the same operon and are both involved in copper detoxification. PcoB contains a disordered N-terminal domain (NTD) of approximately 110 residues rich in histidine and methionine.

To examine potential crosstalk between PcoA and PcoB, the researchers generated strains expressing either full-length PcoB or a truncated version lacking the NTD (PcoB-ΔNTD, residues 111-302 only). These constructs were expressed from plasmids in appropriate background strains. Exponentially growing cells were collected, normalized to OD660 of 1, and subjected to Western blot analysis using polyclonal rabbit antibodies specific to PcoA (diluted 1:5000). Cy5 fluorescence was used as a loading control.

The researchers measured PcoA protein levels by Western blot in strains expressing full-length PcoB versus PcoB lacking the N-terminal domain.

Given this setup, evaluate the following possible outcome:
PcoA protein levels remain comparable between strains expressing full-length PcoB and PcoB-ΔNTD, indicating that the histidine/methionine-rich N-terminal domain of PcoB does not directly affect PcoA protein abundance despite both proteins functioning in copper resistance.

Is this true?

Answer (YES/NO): NO